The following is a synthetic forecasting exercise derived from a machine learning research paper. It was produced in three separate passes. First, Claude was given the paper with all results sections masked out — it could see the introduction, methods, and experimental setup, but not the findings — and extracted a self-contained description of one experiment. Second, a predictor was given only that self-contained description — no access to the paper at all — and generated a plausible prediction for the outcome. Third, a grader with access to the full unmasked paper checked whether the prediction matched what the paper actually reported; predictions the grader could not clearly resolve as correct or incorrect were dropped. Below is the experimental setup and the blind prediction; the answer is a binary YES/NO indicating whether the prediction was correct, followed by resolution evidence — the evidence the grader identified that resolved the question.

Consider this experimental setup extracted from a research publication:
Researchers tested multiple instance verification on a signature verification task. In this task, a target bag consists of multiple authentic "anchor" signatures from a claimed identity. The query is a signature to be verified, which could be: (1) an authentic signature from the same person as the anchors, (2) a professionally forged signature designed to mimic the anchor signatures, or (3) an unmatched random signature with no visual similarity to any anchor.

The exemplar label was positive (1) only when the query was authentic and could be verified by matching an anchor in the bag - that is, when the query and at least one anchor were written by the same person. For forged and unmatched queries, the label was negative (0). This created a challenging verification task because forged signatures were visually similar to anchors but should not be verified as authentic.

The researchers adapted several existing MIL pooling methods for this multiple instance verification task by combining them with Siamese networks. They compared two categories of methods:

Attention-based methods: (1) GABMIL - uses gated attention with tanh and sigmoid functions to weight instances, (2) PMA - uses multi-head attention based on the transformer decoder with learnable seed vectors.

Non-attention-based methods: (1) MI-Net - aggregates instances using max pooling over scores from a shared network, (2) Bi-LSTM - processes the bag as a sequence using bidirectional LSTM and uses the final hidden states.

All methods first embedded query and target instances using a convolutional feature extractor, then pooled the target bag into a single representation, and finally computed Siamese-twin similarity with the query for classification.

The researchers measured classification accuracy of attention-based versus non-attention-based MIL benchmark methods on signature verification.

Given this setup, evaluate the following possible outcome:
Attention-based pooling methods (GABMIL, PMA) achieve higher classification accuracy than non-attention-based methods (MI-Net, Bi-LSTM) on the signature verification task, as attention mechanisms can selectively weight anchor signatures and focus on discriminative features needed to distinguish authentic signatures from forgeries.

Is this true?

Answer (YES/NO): NO